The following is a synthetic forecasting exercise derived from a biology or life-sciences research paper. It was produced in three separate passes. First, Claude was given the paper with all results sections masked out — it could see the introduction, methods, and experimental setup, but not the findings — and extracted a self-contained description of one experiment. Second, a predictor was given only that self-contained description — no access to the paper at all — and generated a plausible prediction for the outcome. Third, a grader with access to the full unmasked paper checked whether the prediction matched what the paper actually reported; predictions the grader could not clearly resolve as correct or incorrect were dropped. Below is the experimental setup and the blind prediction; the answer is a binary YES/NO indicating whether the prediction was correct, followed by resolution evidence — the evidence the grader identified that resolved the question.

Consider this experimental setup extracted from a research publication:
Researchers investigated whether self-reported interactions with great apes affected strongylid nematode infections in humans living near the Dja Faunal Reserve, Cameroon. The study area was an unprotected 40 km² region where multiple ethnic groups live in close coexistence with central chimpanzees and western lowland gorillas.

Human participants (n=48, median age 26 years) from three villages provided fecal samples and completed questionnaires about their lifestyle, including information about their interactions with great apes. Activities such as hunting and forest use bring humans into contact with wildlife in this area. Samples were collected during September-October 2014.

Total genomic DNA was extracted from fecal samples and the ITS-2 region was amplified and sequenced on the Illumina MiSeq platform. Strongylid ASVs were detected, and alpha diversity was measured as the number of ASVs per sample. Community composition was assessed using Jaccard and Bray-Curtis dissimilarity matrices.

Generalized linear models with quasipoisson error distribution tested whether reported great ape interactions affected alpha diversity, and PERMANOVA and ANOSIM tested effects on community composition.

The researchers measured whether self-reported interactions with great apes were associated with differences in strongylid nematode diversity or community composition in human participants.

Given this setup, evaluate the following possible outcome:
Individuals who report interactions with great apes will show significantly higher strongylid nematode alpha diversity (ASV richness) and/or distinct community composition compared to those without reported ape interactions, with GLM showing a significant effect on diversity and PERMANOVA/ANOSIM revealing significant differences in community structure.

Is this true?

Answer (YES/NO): NO